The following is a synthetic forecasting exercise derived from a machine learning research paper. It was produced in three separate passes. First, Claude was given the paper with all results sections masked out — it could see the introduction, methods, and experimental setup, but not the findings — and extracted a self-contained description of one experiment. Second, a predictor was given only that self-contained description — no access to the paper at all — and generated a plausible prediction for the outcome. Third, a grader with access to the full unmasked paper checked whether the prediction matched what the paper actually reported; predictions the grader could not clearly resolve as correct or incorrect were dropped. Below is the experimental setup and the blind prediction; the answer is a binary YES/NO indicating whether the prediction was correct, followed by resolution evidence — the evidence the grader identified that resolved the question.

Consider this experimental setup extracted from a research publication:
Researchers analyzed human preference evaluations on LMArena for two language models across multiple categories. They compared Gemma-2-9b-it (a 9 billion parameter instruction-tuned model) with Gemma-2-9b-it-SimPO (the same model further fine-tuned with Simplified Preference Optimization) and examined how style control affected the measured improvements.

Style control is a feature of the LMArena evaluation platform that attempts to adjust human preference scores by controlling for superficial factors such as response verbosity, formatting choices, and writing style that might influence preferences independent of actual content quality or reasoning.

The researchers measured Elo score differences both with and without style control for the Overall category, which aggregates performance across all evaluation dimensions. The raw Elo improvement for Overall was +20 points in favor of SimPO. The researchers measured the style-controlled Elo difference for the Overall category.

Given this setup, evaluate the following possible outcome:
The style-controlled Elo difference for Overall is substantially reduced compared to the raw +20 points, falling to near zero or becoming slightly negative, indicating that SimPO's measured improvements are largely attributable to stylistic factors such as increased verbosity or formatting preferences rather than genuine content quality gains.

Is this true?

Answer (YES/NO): NO